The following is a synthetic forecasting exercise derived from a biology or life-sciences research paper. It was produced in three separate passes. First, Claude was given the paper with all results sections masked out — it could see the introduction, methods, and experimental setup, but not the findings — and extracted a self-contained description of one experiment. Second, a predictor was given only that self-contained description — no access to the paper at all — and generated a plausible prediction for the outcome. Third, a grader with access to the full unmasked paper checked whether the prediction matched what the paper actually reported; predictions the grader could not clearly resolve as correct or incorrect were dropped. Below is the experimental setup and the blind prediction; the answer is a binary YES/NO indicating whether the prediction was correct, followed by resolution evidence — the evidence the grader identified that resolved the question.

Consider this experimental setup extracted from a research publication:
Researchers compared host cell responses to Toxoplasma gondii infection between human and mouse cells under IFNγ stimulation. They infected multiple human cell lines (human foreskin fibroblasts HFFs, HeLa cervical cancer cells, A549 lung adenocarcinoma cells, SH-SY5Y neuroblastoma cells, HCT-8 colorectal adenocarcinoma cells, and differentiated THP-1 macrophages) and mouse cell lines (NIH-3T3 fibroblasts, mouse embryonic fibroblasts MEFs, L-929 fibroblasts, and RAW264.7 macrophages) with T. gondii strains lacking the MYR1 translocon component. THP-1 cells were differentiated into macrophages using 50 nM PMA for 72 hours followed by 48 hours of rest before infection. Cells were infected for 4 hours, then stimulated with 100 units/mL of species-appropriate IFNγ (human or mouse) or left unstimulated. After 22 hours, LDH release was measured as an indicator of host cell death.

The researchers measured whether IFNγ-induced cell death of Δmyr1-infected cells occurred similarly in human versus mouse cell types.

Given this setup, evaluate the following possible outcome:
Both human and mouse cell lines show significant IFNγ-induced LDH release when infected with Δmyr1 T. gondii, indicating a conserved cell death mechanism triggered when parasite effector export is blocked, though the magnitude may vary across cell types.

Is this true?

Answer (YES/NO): NO